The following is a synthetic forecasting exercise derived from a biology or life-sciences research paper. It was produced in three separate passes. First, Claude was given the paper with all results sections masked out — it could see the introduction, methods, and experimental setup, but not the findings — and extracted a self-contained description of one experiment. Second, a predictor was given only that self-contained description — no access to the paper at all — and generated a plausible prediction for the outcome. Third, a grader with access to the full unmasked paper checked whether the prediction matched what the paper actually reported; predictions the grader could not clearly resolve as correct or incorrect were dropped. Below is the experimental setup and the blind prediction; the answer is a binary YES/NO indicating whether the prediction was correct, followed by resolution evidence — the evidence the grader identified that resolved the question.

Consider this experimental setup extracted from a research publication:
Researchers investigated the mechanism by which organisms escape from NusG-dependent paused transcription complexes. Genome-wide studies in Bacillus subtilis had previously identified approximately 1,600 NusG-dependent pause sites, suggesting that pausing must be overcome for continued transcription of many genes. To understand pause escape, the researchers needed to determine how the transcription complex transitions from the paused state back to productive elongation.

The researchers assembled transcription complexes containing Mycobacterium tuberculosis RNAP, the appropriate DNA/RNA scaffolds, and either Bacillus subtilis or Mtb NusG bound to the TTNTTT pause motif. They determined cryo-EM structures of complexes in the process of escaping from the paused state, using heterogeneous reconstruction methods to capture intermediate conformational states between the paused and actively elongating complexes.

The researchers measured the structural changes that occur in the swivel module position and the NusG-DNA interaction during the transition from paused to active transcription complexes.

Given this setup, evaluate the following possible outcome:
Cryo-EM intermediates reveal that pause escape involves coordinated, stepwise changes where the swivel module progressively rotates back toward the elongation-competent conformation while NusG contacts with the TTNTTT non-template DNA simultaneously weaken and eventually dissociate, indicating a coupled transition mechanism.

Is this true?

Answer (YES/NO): NO